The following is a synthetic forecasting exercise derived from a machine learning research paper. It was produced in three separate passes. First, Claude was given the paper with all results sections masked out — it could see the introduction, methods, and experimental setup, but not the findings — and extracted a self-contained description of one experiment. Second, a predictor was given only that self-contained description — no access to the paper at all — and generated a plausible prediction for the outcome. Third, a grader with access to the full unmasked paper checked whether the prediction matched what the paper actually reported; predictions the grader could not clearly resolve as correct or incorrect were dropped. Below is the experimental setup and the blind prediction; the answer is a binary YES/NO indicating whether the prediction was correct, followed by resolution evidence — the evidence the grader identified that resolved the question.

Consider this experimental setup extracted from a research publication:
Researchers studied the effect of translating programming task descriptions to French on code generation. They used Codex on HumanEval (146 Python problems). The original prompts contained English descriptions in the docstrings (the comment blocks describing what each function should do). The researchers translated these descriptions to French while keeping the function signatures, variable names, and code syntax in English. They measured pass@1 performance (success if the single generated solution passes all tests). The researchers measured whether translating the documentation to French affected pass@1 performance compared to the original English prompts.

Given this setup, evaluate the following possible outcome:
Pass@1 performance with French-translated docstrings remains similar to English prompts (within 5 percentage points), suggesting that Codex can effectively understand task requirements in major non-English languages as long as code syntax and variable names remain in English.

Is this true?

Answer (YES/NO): NO